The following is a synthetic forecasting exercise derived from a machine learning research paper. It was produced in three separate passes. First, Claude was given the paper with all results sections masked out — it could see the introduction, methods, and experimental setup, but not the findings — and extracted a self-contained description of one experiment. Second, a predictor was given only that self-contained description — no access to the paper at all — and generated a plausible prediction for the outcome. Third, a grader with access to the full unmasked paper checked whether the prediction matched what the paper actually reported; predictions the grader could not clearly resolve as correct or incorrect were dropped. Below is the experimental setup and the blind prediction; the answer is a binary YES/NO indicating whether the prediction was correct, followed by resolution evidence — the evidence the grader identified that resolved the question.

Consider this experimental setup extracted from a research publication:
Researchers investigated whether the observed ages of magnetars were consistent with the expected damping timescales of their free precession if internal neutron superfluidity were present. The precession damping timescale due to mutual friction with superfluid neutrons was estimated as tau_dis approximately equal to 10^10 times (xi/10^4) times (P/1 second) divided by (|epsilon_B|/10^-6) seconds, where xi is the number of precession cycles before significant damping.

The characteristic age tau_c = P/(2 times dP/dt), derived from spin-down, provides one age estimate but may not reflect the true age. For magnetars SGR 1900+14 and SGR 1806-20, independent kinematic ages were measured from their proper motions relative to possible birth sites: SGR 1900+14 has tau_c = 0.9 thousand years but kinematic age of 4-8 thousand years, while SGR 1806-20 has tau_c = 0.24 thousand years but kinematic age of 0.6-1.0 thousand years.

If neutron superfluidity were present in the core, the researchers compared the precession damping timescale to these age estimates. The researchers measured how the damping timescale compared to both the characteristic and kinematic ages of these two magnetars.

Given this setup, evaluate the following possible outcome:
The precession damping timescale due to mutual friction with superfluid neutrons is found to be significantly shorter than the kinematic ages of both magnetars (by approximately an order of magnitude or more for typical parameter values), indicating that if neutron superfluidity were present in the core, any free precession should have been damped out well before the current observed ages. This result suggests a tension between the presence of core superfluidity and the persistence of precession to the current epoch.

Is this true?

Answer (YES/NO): YES